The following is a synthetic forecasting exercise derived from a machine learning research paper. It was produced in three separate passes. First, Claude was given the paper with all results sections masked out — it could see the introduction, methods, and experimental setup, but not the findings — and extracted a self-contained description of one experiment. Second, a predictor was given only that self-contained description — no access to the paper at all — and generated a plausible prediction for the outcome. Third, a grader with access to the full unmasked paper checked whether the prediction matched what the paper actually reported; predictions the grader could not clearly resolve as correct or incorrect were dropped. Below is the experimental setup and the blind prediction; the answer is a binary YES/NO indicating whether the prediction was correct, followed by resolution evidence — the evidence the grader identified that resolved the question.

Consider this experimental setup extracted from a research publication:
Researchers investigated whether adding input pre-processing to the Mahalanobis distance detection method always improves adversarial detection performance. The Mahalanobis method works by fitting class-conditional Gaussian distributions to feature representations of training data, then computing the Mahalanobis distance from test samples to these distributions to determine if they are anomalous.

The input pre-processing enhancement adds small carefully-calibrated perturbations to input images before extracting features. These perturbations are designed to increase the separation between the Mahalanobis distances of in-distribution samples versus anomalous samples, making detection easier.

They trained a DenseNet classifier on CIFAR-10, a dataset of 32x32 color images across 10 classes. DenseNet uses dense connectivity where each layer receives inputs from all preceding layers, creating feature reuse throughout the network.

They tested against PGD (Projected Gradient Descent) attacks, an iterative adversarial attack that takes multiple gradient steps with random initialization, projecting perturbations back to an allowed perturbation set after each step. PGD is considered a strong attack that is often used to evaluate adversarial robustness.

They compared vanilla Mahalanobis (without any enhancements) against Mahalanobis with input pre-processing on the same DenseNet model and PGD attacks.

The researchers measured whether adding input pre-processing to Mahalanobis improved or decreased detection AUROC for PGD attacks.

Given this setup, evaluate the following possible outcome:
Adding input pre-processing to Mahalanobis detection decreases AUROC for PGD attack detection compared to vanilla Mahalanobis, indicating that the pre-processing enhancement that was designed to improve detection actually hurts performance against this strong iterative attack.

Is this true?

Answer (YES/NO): YES